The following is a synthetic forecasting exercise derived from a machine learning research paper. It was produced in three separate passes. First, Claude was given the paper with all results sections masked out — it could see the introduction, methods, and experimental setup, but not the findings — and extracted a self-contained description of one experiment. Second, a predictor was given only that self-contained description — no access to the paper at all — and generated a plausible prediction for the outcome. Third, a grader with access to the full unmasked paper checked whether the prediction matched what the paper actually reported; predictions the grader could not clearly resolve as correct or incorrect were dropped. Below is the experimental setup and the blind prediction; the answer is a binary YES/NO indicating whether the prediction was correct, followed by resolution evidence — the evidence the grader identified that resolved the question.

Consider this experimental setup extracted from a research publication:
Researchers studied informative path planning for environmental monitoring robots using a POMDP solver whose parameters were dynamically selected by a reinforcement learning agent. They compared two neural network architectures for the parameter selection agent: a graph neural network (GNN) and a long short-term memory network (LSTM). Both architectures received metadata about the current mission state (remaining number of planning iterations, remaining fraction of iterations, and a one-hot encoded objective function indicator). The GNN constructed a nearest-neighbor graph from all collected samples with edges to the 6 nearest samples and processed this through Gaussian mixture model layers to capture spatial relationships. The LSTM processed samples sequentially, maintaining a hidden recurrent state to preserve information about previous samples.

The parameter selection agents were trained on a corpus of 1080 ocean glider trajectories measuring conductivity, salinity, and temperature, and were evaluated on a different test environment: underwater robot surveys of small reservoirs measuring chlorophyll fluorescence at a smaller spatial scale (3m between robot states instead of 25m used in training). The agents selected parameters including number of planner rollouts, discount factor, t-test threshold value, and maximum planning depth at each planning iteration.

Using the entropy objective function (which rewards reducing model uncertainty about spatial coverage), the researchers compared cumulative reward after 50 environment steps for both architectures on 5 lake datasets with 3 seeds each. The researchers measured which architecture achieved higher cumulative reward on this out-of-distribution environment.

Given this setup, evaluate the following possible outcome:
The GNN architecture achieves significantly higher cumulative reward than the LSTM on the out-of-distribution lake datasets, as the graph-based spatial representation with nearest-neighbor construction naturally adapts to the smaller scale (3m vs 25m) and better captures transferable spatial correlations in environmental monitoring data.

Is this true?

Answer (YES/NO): NO